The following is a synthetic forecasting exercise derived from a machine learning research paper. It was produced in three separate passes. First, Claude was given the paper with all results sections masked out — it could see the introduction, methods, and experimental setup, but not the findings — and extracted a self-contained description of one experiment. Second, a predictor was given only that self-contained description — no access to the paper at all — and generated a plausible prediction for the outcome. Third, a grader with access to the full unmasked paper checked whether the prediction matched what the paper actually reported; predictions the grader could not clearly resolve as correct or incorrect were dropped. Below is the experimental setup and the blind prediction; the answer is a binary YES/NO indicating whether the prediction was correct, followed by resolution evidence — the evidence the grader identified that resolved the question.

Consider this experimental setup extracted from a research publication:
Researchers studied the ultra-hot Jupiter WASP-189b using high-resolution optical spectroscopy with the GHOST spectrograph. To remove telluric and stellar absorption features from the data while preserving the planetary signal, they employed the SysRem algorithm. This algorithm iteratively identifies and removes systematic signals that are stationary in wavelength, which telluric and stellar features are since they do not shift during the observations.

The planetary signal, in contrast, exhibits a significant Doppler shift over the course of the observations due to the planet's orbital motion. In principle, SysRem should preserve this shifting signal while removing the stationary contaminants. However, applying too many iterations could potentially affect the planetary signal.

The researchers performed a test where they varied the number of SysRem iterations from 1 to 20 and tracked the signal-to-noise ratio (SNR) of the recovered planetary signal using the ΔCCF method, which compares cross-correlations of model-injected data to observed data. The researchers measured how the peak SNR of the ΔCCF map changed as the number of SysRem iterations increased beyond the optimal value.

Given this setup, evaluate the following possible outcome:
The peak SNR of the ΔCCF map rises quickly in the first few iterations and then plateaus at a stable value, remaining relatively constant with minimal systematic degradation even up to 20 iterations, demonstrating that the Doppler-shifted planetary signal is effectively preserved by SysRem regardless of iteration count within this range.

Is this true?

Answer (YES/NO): NO